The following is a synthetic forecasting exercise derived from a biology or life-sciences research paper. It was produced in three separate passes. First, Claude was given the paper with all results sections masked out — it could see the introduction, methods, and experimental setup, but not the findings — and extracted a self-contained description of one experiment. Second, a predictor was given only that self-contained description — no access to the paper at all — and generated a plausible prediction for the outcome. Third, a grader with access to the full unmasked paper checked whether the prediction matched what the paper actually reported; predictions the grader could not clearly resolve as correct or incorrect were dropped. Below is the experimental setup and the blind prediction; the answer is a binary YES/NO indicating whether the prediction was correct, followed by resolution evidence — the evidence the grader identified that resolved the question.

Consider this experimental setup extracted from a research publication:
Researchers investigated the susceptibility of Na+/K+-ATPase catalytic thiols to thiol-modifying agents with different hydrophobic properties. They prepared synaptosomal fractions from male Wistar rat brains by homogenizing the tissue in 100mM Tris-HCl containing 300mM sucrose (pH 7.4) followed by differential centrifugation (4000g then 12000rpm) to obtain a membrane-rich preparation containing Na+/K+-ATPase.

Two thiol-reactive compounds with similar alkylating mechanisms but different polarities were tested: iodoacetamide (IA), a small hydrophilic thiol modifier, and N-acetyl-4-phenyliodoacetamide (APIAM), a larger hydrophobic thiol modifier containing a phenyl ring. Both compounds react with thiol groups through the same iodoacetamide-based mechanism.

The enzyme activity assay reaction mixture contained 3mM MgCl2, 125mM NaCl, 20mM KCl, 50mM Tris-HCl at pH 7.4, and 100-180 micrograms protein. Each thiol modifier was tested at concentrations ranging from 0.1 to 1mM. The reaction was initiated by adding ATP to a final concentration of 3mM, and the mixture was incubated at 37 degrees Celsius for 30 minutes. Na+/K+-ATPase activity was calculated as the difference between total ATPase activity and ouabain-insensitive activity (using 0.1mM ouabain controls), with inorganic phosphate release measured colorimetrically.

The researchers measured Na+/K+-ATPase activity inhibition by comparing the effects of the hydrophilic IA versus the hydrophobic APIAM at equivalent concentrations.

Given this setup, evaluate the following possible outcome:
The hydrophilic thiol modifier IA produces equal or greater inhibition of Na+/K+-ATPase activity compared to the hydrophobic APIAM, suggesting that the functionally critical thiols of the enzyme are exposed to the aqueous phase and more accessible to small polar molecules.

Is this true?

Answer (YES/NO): NO